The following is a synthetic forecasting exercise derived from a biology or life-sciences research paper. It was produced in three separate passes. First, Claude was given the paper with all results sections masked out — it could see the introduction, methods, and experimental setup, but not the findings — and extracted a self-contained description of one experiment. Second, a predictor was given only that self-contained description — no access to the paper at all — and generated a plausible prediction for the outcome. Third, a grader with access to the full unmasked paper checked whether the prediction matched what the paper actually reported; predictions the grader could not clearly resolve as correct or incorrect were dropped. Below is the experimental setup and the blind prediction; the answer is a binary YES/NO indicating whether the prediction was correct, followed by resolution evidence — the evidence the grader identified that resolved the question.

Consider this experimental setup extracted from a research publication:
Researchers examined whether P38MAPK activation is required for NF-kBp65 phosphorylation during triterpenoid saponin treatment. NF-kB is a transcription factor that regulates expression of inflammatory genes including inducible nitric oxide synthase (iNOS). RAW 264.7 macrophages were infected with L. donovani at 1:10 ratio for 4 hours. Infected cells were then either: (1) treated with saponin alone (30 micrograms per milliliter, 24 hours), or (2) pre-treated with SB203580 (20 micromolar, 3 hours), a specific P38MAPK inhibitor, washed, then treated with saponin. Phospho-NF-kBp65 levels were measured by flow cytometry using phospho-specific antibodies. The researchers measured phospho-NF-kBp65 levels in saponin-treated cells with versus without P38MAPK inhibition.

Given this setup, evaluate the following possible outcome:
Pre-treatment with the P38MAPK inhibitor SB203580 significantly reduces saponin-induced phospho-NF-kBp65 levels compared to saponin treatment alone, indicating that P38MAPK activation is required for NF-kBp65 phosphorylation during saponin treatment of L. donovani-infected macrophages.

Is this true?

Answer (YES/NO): YES